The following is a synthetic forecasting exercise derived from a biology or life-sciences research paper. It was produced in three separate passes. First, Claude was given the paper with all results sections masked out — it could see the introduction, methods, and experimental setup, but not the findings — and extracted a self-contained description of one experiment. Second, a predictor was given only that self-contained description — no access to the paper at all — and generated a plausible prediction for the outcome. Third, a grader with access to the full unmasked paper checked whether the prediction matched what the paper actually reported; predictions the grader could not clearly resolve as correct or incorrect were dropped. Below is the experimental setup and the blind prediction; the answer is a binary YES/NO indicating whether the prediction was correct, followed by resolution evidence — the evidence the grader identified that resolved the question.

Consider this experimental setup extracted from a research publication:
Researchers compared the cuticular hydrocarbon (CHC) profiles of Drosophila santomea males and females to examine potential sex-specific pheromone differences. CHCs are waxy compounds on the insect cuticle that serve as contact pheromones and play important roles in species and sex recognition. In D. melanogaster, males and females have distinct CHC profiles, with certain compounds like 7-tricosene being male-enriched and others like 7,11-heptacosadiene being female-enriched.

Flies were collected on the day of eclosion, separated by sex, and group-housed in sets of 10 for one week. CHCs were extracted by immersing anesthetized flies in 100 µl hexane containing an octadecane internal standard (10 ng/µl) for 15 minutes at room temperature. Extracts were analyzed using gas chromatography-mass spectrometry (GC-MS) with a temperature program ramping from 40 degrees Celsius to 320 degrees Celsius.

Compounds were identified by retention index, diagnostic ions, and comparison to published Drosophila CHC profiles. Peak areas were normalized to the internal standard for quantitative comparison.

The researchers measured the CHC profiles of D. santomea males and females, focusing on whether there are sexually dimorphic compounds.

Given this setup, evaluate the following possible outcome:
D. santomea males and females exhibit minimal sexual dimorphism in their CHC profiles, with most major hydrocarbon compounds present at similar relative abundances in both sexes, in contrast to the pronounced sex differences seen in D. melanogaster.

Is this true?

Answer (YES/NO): YES